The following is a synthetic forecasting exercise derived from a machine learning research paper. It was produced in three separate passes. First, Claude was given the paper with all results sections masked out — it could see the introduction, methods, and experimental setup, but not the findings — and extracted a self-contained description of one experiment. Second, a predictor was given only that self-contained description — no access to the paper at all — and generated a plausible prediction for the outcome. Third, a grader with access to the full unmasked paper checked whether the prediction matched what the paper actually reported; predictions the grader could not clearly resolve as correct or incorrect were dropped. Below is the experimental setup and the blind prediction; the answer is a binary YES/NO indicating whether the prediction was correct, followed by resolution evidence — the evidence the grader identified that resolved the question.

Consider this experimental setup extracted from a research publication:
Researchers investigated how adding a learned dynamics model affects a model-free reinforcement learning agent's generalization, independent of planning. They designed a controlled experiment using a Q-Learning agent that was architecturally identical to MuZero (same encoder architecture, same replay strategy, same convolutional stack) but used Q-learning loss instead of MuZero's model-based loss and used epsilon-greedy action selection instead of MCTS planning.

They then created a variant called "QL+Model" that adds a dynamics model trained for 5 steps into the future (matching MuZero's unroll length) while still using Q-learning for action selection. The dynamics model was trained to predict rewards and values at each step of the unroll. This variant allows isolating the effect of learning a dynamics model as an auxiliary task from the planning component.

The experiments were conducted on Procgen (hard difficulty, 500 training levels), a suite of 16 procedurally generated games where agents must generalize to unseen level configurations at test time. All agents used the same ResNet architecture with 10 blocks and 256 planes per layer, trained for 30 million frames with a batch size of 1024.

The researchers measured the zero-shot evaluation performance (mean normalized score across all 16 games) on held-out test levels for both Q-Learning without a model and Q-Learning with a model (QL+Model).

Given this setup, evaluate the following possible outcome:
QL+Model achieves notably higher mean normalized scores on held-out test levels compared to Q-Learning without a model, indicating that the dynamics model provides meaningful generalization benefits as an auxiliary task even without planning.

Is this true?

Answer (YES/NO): YES